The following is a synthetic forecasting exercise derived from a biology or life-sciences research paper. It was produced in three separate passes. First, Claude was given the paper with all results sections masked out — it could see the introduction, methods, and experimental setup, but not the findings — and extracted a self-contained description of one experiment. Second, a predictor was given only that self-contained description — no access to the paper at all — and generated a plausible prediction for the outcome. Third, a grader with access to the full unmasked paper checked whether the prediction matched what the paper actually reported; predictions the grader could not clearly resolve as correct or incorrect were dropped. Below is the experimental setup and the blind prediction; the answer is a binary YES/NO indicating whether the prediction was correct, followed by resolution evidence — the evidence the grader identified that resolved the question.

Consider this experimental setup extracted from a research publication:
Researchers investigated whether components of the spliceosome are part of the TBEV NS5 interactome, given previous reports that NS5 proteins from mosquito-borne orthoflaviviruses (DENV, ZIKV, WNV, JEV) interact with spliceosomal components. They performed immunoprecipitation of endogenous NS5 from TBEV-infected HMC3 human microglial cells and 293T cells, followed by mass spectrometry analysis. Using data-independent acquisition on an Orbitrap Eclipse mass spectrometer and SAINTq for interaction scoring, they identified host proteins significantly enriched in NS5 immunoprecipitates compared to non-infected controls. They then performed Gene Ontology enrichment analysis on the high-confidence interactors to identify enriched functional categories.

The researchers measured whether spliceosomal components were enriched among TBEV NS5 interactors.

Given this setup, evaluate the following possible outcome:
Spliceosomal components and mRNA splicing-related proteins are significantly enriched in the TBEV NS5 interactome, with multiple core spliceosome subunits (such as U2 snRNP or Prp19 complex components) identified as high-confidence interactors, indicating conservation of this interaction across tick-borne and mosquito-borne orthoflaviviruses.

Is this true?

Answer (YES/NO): YES